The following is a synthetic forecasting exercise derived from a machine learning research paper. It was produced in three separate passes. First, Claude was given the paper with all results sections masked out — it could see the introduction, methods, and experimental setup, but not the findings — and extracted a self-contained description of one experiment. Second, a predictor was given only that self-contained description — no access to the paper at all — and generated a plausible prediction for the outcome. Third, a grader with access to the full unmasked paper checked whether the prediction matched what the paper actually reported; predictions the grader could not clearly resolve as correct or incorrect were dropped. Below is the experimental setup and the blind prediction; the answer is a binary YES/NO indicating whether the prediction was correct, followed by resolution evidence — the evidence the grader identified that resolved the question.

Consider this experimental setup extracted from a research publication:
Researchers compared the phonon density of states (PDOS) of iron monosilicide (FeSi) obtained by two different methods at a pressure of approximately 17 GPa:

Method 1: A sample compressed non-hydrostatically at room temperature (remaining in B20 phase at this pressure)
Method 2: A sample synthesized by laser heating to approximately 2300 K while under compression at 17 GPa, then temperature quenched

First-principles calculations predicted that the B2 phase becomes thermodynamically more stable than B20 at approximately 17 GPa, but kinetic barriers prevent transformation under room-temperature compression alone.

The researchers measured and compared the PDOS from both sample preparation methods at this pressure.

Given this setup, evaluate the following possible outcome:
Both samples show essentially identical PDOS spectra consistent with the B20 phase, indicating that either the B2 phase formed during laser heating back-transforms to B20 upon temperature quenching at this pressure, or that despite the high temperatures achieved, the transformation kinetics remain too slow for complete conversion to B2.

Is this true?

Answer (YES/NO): NO